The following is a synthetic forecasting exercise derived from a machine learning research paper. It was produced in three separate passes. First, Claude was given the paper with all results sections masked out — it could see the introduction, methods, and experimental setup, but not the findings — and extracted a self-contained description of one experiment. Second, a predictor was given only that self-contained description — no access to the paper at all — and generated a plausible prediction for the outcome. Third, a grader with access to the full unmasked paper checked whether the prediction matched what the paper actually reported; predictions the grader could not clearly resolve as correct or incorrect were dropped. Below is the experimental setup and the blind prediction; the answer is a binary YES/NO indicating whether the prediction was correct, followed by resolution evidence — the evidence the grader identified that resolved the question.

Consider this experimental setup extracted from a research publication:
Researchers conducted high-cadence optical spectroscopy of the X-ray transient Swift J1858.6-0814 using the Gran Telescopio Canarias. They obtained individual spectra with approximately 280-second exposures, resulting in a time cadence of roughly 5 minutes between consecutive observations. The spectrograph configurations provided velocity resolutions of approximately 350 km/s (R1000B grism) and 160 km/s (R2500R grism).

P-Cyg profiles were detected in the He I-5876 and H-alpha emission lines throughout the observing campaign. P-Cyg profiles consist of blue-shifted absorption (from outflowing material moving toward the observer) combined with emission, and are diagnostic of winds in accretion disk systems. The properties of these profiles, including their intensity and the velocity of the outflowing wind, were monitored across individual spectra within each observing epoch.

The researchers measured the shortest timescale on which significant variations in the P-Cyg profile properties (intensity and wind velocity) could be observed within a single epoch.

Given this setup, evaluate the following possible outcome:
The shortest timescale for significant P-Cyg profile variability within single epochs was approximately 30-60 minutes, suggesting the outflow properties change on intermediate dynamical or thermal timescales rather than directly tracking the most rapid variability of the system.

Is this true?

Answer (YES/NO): NO